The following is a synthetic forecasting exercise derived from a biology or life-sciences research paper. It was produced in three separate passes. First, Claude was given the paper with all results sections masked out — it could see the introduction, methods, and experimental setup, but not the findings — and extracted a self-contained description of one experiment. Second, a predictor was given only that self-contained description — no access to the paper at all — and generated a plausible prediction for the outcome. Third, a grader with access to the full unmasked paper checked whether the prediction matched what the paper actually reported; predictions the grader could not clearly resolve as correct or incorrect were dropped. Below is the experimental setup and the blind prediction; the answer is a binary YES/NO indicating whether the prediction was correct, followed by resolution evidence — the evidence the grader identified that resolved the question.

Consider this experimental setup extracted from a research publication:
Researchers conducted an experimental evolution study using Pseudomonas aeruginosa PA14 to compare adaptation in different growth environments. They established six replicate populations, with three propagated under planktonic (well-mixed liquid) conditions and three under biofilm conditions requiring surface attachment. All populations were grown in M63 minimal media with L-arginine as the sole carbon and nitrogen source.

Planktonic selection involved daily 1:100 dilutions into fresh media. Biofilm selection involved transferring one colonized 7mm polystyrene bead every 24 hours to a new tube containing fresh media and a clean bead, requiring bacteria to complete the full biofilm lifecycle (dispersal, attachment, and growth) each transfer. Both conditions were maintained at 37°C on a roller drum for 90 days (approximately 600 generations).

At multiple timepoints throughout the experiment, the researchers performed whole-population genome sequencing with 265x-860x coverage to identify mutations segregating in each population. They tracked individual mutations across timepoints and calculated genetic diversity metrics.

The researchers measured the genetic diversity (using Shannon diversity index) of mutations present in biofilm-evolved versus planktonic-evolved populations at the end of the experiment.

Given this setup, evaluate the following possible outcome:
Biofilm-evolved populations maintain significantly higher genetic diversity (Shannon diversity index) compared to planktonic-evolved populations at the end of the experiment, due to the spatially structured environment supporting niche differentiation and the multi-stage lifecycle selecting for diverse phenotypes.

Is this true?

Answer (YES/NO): NO